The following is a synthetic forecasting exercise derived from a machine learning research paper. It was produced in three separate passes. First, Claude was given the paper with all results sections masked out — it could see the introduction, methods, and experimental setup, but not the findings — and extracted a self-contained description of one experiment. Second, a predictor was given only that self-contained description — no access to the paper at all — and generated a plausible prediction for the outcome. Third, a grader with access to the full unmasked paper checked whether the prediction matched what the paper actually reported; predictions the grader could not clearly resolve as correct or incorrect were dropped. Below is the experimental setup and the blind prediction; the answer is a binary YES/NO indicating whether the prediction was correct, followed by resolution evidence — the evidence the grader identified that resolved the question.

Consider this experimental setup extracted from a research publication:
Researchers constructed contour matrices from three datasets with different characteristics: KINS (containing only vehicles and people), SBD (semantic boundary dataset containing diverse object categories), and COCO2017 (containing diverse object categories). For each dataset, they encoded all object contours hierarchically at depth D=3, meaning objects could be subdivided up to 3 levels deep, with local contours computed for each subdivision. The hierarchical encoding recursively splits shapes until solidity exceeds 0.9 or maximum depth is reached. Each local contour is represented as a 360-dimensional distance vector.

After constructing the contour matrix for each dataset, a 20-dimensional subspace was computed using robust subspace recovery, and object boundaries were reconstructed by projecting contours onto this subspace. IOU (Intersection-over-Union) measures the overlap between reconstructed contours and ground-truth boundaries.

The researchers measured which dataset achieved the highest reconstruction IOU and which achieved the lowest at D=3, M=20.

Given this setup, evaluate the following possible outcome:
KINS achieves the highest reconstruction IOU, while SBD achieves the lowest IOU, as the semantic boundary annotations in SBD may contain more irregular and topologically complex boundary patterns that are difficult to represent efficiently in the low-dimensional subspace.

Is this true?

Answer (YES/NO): NO